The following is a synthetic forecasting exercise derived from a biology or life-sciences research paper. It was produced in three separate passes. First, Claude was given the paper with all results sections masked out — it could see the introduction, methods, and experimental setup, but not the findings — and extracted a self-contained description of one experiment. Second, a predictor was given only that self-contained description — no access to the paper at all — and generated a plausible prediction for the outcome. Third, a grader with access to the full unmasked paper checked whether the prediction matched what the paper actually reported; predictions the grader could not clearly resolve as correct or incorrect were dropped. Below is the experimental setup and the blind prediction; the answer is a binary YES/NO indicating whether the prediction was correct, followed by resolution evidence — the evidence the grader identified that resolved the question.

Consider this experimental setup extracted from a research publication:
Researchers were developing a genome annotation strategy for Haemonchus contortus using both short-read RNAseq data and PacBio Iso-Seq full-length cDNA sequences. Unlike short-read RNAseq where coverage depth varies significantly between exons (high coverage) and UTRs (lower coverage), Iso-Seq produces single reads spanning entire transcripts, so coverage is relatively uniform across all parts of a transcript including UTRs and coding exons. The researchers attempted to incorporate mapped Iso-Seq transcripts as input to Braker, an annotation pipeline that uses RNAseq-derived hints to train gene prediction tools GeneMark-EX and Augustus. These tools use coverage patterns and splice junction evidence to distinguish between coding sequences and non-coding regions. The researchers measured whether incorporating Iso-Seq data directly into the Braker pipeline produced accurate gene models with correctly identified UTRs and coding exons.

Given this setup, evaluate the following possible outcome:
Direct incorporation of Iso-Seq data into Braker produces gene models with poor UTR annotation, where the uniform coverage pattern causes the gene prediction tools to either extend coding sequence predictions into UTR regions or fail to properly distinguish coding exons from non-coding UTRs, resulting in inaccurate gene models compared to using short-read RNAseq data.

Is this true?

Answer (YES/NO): NO